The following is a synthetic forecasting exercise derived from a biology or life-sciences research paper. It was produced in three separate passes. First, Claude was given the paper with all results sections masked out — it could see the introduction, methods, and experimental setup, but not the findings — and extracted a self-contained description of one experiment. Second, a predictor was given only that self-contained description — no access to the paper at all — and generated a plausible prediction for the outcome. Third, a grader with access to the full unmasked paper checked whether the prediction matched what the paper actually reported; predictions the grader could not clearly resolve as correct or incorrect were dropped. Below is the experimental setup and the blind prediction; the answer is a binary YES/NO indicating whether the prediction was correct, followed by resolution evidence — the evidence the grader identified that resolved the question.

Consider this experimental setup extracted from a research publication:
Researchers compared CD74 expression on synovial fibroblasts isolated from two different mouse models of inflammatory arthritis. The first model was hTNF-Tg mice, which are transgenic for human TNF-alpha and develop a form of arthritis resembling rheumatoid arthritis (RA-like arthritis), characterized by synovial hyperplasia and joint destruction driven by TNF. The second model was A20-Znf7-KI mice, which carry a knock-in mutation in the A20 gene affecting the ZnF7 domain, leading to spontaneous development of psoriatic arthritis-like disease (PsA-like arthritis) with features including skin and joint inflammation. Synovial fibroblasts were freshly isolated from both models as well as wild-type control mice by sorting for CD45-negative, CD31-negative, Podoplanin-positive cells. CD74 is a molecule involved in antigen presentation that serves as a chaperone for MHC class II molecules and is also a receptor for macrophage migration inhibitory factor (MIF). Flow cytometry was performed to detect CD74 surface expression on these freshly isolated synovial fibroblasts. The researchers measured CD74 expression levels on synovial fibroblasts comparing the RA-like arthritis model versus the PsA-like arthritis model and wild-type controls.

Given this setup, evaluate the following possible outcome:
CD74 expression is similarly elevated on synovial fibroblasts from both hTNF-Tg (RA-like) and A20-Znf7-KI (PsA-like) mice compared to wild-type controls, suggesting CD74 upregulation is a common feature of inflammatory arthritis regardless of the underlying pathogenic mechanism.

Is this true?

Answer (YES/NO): NO